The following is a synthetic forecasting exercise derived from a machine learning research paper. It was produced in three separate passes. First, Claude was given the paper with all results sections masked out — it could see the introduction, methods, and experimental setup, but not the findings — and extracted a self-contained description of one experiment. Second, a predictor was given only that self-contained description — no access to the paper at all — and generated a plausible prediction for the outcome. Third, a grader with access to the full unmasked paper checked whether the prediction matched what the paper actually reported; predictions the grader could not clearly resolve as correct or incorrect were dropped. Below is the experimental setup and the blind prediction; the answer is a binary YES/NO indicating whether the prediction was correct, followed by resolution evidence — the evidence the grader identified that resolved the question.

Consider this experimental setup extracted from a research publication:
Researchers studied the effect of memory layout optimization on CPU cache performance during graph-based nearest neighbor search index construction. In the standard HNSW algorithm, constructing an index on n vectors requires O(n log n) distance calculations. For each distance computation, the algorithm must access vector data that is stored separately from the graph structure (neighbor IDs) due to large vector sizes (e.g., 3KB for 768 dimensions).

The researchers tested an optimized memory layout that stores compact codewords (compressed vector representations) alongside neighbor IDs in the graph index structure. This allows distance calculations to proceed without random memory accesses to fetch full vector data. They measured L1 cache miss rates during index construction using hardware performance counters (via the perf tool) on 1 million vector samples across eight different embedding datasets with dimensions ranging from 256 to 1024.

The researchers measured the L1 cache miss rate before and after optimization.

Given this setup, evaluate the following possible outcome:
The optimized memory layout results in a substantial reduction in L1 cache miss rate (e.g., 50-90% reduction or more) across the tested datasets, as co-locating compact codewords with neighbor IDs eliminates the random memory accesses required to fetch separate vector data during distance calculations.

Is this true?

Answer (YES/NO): YES